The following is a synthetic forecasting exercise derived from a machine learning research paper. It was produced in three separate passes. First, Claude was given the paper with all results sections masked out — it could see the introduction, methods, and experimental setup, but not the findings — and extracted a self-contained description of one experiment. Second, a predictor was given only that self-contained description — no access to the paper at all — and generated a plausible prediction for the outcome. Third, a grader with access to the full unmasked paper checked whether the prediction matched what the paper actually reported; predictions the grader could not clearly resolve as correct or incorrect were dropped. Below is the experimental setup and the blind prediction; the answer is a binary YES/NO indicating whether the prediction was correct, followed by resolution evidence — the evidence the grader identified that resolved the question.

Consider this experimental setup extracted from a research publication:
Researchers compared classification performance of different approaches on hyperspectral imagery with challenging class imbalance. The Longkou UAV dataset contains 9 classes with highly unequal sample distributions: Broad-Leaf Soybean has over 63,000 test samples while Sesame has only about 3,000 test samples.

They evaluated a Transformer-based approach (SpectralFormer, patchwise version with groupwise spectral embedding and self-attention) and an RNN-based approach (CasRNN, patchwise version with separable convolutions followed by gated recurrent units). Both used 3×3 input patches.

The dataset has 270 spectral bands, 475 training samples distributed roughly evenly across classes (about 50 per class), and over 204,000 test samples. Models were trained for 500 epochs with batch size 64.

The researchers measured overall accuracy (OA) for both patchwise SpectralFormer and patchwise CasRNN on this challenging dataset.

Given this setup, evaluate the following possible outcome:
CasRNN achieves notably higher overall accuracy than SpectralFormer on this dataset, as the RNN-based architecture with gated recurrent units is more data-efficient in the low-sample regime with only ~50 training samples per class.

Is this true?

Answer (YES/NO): NO